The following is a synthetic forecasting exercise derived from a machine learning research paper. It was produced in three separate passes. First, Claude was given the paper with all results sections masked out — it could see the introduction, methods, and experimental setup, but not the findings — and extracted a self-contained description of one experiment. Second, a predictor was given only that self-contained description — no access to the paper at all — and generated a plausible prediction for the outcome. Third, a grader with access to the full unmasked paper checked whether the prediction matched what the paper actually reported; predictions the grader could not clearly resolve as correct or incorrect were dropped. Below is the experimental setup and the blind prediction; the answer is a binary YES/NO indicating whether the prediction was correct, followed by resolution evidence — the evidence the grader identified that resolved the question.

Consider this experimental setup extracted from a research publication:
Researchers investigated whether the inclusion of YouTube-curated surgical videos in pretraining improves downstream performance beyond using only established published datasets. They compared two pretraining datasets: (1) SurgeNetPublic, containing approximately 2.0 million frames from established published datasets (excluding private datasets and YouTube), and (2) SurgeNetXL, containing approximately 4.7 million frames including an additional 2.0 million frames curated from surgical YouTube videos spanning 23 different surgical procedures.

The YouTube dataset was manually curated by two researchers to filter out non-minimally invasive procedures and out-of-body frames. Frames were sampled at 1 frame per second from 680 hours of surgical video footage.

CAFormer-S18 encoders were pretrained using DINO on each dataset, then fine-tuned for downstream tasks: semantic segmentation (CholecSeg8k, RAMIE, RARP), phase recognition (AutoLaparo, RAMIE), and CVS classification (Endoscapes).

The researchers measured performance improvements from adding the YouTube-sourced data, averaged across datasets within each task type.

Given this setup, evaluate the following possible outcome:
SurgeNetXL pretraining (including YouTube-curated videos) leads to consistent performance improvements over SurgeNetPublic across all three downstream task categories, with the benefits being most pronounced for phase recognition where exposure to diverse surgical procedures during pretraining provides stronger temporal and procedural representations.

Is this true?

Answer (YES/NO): NO